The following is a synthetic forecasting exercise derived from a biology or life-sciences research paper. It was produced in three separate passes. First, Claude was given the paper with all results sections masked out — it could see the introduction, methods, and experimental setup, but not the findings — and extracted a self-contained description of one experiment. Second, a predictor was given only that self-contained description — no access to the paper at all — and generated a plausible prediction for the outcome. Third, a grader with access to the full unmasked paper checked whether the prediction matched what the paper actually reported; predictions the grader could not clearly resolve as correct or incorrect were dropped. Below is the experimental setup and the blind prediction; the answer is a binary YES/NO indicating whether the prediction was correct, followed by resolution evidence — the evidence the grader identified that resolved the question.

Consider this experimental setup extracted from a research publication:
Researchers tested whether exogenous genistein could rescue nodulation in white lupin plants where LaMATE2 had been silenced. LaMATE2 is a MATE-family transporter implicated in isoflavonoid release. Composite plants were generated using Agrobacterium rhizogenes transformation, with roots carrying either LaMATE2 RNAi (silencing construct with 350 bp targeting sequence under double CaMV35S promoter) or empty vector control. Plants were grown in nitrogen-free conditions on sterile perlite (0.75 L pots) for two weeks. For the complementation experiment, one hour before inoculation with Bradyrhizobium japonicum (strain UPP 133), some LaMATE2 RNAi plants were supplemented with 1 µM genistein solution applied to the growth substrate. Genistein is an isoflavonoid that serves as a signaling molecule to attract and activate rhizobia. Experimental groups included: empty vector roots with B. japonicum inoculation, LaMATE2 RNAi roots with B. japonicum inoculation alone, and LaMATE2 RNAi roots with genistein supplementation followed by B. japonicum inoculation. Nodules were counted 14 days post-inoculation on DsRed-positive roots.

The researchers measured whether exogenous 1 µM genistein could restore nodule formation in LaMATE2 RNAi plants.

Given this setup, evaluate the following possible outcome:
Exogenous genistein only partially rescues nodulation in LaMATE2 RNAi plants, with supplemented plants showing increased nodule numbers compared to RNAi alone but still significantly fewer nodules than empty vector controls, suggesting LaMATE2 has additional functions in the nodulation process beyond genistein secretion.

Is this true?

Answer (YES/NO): YES